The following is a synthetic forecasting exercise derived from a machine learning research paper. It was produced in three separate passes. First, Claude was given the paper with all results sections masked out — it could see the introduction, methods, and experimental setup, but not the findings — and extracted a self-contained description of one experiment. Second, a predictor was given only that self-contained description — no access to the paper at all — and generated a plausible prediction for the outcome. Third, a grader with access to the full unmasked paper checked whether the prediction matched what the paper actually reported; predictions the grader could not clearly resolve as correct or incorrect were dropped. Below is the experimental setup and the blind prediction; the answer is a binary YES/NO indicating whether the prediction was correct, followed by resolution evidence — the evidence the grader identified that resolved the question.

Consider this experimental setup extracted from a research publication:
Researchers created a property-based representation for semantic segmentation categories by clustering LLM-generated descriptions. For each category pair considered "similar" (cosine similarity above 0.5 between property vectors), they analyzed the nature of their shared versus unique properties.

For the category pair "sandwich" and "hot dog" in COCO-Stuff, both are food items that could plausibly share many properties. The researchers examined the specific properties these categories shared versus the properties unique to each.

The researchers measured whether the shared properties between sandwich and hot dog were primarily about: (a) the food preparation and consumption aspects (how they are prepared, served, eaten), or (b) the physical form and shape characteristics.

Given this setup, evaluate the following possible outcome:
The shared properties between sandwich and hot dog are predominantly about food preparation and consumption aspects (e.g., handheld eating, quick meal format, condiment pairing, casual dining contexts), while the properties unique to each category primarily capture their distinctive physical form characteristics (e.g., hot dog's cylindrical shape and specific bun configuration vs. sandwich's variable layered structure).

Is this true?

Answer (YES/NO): NO